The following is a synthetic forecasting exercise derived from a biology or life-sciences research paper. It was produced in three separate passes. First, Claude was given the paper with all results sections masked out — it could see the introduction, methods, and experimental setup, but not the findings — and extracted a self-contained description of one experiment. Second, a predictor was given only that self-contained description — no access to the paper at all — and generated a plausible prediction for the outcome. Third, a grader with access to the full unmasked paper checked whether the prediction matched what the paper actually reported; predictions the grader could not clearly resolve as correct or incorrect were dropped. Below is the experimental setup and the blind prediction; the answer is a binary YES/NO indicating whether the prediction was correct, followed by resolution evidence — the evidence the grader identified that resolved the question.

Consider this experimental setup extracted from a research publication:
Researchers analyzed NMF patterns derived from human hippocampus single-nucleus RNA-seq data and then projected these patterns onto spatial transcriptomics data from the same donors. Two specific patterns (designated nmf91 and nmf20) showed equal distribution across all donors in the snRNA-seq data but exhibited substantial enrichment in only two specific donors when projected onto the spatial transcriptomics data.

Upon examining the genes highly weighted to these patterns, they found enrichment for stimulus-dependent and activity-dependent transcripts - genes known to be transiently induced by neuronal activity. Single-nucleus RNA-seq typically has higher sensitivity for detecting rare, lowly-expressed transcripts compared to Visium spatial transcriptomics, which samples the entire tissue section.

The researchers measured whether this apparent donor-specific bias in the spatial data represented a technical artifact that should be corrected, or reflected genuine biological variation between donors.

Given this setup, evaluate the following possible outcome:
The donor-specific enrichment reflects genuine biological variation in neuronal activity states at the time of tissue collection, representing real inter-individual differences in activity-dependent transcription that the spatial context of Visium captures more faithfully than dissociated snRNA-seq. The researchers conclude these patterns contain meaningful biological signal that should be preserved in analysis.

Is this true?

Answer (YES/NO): YES